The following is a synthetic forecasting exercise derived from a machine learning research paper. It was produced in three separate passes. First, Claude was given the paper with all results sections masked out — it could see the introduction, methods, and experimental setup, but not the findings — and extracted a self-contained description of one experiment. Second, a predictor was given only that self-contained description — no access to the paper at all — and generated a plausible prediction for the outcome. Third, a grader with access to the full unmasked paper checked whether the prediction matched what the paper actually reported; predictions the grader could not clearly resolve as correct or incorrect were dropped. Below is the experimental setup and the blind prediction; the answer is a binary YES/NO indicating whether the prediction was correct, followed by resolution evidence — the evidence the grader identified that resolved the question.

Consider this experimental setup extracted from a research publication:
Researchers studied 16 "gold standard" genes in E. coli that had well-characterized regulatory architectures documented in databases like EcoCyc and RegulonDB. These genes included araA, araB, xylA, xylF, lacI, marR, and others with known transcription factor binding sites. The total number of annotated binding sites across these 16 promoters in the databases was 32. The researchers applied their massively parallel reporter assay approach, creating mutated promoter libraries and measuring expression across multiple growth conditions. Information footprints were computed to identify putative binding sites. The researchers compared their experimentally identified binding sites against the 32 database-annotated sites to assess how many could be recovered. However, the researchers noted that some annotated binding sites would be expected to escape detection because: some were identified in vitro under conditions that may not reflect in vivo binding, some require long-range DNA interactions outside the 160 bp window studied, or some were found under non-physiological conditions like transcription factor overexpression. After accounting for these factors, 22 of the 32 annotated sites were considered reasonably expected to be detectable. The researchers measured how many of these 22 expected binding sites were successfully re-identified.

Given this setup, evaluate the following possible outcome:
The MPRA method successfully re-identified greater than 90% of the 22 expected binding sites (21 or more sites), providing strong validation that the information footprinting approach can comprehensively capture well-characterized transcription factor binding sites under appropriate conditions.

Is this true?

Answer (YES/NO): NO